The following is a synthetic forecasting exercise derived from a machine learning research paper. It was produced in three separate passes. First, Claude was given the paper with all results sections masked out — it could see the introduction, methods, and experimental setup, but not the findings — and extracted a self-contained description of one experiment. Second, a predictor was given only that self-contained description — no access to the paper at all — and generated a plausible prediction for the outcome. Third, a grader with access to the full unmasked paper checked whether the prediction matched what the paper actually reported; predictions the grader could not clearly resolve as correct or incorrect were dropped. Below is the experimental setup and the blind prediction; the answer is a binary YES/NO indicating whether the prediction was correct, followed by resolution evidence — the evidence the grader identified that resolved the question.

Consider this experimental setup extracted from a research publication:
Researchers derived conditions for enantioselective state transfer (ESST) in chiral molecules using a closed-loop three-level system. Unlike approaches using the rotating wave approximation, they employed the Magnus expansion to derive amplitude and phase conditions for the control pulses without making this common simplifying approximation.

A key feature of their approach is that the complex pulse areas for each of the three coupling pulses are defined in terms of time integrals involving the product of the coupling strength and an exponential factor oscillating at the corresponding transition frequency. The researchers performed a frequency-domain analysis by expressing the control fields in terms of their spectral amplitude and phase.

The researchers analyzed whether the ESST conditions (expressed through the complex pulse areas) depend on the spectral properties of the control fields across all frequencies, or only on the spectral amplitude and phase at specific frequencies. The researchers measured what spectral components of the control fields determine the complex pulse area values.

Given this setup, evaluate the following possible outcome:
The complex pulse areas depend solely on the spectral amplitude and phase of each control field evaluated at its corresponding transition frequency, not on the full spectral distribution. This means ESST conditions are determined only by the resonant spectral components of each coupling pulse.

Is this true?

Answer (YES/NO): YES